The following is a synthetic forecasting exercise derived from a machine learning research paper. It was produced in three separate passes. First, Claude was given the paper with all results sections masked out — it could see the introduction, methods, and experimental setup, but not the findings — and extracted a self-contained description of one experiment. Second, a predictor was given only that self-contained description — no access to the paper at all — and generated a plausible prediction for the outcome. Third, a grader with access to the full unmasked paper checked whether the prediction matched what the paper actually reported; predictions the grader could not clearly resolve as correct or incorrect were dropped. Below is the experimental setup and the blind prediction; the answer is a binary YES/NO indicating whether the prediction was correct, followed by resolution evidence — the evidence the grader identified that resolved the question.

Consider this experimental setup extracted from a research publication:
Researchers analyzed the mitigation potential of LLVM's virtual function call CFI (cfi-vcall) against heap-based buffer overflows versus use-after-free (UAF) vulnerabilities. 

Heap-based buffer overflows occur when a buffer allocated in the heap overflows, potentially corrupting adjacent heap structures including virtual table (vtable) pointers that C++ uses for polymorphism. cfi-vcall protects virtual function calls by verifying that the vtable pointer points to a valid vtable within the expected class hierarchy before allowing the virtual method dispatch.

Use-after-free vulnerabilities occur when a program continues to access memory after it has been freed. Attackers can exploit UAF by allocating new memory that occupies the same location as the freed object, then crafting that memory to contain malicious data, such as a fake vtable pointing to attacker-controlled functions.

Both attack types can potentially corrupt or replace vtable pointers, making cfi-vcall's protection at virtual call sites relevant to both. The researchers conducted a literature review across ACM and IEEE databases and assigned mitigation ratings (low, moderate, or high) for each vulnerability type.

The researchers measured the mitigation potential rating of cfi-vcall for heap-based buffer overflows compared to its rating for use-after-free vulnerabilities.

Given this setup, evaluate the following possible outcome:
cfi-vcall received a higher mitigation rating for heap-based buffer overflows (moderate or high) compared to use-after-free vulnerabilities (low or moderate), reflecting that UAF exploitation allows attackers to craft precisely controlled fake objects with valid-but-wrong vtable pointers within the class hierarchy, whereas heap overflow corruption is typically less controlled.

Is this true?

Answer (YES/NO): YES